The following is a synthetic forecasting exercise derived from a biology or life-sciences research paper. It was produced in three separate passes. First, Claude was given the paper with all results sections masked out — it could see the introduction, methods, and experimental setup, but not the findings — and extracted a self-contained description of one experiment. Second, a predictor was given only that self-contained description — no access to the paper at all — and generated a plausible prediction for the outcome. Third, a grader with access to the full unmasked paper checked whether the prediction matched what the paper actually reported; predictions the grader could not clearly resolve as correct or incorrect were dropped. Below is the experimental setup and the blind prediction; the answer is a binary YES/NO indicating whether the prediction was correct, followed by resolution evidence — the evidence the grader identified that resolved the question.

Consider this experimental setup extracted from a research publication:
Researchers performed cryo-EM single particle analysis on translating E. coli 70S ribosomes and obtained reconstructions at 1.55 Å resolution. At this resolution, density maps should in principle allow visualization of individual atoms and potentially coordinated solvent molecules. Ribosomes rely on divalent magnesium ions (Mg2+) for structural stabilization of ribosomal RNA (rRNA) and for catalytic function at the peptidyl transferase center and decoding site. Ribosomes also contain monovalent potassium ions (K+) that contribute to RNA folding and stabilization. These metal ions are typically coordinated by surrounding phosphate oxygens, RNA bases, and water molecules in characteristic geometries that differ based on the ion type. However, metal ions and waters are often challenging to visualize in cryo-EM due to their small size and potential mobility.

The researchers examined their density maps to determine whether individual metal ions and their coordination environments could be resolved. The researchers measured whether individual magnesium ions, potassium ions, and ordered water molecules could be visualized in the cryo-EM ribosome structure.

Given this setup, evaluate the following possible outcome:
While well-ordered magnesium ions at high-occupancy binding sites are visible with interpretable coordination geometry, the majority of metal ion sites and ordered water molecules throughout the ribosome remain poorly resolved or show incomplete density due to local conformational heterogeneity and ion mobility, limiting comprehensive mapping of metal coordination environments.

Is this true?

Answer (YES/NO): NO